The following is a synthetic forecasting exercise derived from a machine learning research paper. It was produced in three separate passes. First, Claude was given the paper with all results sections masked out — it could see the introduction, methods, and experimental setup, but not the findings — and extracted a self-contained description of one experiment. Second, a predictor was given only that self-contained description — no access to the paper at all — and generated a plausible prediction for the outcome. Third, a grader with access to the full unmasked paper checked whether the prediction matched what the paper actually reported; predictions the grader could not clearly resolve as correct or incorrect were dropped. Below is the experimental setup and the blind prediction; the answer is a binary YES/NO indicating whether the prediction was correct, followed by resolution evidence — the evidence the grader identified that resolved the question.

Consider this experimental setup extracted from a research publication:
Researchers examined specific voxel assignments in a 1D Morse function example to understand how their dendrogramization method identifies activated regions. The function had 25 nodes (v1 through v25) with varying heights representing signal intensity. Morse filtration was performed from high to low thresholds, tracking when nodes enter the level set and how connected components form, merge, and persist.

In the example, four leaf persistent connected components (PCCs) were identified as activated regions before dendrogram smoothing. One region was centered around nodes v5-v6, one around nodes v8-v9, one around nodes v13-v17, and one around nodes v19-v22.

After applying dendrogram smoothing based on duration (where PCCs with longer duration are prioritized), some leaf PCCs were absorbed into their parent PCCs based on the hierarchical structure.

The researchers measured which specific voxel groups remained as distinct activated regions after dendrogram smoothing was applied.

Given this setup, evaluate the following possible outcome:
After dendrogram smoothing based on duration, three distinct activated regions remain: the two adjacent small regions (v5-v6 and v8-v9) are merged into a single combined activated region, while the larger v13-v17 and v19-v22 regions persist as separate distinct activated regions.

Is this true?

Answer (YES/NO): NO